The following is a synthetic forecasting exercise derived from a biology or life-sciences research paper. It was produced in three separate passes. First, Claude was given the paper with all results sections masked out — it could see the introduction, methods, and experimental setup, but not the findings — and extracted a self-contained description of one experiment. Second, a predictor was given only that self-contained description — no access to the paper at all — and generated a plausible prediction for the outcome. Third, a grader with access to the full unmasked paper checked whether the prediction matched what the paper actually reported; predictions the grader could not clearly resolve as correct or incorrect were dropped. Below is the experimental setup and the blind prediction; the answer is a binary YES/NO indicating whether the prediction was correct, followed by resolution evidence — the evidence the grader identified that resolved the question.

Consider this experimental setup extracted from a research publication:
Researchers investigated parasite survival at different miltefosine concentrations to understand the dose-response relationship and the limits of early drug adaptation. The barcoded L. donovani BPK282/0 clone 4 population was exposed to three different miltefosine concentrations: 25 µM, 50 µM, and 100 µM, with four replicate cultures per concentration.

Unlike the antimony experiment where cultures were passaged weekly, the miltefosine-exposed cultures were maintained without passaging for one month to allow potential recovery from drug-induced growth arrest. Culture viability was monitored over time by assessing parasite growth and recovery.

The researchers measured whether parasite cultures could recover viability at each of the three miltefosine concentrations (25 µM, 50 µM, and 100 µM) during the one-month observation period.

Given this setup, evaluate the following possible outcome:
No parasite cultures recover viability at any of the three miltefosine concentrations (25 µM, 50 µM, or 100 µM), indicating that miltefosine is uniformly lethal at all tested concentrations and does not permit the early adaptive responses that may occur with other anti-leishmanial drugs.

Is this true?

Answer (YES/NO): NO